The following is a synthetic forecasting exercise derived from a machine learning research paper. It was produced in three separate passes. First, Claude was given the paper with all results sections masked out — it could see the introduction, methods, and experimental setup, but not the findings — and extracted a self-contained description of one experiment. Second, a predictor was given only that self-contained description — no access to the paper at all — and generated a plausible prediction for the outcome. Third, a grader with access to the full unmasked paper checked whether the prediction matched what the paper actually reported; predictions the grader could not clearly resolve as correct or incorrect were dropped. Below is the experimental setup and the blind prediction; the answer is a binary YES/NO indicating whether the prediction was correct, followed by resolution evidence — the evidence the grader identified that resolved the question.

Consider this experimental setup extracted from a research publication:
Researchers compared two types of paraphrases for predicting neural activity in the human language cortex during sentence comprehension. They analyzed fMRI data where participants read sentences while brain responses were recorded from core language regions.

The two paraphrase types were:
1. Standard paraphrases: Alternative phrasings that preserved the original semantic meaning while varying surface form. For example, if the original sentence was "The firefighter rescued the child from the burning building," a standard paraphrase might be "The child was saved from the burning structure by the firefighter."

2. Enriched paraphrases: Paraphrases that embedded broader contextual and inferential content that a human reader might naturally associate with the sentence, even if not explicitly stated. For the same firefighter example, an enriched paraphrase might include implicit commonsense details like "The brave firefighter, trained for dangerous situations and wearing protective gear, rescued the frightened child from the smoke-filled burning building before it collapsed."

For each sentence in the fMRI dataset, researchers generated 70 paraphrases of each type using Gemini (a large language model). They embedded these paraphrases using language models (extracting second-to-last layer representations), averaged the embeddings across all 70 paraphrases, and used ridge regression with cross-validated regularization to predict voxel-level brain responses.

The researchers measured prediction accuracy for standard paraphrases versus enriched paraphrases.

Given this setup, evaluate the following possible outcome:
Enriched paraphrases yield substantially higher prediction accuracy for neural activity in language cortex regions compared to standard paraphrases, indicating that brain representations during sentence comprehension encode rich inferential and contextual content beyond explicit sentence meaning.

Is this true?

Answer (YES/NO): YES